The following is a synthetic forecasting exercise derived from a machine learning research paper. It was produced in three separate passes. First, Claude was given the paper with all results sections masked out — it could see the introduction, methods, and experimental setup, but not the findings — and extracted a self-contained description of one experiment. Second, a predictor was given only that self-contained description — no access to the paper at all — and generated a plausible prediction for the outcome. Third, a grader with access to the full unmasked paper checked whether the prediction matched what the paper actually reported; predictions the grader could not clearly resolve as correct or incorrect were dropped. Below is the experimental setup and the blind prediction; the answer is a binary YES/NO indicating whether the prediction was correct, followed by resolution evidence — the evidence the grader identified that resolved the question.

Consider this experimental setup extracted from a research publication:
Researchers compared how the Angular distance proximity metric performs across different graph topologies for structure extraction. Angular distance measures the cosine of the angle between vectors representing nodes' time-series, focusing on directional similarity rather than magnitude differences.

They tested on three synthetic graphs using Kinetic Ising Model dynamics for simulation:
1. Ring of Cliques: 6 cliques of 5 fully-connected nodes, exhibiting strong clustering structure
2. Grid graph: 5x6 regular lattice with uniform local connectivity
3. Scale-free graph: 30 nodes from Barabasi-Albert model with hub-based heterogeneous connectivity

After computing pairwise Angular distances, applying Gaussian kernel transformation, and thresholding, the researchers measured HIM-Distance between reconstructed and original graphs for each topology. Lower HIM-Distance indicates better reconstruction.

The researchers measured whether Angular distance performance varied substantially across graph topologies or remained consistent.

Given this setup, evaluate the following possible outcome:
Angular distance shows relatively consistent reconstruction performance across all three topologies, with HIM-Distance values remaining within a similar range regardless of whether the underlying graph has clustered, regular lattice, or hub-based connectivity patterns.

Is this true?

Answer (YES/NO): YES